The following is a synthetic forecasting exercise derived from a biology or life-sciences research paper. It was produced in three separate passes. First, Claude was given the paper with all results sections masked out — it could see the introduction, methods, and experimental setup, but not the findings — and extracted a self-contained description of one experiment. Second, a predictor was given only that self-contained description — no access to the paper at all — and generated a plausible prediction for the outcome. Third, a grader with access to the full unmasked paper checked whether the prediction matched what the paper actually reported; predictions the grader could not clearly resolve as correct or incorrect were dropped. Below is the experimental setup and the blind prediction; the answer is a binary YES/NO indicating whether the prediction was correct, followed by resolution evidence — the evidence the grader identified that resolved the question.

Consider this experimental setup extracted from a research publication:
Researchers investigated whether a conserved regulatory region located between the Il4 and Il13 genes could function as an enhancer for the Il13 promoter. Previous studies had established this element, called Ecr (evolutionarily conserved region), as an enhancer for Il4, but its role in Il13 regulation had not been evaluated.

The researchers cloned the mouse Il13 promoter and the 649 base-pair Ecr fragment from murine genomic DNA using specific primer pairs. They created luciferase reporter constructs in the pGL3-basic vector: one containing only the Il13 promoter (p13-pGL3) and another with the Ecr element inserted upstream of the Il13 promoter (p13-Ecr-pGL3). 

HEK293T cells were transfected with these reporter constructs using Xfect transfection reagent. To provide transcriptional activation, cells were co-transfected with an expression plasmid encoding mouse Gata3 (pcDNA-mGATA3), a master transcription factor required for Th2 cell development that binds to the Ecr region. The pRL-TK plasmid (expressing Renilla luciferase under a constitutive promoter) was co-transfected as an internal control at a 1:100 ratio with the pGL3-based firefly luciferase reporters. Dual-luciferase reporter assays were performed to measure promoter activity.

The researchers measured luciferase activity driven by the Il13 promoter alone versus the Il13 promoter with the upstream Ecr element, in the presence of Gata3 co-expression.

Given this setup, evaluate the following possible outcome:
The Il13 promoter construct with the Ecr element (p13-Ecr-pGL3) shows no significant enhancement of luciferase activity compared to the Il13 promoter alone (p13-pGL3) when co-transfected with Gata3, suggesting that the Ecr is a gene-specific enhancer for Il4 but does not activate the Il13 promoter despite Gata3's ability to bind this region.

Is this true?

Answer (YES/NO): NO